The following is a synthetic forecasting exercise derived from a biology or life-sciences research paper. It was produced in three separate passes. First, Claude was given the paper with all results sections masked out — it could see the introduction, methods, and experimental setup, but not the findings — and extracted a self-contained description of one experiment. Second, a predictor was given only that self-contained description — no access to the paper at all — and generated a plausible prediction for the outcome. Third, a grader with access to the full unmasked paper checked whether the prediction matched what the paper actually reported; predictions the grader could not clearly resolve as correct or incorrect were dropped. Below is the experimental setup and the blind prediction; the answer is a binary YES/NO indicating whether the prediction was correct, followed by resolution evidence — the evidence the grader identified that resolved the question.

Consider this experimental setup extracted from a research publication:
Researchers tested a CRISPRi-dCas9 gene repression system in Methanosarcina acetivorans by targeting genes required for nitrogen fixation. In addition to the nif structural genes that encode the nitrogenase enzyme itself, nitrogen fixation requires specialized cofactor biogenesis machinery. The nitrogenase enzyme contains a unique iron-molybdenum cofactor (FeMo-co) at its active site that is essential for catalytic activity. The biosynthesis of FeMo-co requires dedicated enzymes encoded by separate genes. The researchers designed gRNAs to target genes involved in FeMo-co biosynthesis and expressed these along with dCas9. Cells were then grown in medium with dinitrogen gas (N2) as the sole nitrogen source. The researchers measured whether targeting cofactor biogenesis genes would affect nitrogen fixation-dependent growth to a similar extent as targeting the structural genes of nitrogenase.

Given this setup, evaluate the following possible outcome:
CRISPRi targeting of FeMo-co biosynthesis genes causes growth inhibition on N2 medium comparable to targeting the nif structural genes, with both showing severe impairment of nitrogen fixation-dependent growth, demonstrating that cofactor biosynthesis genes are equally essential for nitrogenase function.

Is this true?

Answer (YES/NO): NO